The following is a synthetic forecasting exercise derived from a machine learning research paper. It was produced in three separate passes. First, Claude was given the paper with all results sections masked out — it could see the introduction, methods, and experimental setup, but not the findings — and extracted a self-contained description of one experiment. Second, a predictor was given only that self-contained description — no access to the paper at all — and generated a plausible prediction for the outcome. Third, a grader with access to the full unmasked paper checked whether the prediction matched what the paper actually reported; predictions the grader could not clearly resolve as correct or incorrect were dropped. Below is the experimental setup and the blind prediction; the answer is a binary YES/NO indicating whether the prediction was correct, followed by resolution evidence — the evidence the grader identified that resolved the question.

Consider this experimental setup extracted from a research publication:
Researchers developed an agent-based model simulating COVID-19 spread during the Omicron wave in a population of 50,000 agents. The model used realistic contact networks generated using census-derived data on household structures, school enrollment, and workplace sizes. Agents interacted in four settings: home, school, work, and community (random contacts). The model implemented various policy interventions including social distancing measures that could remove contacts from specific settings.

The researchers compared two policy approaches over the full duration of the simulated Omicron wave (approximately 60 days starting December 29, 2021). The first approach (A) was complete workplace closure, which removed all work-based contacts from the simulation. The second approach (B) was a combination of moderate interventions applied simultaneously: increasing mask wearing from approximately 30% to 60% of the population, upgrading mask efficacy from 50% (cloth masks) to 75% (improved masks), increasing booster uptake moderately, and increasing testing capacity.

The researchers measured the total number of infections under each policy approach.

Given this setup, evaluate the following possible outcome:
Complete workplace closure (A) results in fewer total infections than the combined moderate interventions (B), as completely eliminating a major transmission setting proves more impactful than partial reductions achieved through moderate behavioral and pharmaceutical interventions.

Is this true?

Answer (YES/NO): NO